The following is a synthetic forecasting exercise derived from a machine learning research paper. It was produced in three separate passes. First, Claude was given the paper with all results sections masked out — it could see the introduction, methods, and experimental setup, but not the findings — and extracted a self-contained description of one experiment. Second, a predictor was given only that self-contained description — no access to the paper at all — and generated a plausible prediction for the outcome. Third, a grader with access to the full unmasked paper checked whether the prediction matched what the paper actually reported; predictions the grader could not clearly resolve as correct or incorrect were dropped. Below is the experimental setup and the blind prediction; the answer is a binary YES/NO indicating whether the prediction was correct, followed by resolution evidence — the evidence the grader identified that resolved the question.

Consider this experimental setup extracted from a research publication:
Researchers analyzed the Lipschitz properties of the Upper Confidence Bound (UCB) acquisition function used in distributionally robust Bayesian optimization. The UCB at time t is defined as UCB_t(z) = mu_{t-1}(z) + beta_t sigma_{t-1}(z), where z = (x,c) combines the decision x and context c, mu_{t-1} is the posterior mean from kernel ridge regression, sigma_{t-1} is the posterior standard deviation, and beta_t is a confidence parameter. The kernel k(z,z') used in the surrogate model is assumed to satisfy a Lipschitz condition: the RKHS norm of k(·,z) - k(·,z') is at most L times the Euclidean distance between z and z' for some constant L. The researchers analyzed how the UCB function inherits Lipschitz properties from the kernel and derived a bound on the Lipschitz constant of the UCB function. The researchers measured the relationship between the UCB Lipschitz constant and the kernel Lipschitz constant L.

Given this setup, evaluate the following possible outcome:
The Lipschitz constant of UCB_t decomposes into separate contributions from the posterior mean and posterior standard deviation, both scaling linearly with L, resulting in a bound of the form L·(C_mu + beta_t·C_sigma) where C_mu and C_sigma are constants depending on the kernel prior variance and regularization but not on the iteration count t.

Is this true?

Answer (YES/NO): NO